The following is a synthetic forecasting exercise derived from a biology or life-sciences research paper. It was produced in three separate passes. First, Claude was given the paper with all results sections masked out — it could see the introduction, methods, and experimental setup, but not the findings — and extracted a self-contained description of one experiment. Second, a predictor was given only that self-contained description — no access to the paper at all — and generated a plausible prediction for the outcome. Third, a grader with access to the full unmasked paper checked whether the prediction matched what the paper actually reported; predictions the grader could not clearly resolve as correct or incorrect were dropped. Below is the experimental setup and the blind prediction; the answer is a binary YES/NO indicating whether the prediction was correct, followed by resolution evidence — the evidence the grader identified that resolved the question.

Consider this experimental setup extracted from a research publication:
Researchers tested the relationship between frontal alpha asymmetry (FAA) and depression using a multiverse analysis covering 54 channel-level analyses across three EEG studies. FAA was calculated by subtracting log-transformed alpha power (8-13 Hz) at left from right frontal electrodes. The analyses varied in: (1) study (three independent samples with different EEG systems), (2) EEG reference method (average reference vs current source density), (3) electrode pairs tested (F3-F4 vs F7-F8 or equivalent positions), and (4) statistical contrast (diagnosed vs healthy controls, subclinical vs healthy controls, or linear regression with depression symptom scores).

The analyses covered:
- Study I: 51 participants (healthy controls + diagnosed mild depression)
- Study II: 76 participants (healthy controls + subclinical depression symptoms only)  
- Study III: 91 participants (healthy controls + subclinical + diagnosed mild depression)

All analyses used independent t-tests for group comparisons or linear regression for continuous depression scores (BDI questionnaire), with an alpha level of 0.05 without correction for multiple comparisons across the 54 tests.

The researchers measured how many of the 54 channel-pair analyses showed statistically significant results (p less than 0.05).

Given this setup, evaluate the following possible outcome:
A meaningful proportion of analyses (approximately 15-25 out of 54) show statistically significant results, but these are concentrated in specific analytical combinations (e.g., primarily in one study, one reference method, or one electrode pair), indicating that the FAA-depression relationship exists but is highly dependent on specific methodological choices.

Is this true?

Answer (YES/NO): NO